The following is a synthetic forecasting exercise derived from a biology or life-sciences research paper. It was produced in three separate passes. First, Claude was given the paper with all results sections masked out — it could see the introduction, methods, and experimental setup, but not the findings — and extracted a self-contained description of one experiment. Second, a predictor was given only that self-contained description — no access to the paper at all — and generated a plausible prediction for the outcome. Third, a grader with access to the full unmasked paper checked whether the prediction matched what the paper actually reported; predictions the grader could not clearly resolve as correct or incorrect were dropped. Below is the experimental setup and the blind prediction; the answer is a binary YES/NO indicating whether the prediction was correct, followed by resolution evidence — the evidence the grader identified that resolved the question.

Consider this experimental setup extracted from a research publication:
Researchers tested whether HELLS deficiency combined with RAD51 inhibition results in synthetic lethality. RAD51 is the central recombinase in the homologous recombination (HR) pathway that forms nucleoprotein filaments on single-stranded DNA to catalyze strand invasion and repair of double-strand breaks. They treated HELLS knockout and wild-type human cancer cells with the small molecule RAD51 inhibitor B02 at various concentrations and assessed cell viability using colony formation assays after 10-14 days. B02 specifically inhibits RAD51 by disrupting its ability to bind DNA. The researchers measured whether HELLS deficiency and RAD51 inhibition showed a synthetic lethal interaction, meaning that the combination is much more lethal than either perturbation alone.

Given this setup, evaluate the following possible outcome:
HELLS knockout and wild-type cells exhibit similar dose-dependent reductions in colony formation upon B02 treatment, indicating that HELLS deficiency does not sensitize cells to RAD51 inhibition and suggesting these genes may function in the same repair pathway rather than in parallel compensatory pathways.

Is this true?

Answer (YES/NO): NO